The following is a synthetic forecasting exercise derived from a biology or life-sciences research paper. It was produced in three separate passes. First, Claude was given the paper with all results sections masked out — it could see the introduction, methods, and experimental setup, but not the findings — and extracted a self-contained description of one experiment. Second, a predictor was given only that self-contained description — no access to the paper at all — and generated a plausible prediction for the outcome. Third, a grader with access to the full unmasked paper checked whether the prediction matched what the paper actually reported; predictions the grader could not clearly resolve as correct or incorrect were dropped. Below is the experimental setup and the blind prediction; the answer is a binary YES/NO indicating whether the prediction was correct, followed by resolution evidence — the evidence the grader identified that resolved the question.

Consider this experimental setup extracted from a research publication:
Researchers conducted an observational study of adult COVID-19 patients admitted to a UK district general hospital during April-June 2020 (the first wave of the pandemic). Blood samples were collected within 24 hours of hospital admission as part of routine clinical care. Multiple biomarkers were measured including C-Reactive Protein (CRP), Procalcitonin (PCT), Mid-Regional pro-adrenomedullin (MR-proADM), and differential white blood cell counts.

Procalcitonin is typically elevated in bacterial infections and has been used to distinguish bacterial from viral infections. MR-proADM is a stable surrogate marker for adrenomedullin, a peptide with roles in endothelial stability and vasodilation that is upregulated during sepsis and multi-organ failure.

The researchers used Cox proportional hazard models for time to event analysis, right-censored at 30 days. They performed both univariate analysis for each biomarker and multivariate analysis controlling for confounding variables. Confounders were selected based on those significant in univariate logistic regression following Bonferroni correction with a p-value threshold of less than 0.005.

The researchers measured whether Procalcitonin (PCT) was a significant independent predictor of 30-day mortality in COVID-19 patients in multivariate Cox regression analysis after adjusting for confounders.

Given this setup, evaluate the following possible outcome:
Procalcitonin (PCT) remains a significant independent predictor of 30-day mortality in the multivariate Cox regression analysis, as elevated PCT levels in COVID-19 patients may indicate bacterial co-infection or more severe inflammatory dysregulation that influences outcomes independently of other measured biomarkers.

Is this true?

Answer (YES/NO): NO